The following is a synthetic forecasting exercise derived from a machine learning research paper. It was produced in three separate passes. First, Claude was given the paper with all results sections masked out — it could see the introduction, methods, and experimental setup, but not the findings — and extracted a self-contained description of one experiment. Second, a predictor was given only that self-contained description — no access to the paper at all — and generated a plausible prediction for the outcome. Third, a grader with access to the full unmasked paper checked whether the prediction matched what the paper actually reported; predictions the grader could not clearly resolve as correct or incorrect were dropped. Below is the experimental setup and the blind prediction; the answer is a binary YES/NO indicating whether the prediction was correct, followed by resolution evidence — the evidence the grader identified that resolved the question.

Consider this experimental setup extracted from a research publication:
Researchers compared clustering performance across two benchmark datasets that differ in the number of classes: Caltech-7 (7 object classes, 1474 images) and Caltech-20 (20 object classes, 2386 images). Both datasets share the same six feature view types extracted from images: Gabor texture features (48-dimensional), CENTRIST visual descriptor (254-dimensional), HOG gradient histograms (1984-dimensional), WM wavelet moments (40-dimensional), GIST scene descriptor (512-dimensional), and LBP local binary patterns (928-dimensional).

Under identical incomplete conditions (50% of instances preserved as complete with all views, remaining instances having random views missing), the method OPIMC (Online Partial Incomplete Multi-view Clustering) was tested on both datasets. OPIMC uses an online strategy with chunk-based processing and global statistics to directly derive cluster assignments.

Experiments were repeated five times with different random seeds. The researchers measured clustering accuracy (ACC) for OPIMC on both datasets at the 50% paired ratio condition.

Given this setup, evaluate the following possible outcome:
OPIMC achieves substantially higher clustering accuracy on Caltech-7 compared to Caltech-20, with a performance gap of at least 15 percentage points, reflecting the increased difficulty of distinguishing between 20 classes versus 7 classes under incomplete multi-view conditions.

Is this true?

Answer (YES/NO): NO